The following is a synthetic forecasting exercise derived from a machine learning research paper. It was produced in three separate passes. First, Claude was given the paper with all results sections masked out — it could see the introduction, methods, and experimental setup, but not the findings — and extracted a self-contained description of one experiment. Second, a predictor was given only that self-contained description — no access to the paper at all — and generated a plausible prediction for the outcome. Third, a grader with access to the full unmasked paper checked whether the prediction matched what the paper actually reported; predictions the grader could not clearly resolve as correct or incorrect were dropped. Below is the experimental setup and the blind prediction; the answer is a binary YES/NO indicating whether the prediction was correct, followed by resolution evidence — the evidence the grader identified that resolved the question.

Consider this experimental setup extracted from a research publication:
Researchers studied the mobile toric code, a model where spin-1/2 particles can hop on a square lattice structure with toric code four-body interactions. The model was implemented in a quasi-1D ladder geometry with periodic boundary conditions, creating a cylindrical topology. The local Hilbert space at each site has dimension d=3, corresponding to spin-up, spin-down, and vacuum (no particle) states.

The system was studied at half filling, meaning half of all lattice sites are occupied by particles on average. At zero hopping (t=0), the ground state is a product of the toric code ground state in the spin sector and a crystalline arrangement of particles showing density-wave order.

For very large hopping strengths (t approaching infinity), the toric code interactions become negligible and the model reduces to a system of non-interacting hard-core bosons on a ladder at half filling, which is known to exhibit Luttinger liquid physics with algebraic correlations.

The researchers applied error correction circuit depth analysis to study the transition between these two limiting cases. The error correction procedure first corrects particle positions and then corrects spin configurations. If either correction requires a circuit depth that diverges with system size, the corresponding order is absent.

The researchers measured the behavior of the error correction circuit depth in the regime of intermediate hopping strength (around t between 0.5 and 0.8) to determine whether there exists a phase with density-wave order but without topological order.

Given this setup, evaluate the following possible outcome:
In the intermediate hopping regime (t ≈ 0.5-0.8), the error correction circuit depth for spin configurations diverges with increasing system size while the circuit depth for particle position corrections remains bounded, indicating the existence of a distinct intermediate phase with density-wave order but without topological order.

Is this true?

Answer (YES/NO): NO